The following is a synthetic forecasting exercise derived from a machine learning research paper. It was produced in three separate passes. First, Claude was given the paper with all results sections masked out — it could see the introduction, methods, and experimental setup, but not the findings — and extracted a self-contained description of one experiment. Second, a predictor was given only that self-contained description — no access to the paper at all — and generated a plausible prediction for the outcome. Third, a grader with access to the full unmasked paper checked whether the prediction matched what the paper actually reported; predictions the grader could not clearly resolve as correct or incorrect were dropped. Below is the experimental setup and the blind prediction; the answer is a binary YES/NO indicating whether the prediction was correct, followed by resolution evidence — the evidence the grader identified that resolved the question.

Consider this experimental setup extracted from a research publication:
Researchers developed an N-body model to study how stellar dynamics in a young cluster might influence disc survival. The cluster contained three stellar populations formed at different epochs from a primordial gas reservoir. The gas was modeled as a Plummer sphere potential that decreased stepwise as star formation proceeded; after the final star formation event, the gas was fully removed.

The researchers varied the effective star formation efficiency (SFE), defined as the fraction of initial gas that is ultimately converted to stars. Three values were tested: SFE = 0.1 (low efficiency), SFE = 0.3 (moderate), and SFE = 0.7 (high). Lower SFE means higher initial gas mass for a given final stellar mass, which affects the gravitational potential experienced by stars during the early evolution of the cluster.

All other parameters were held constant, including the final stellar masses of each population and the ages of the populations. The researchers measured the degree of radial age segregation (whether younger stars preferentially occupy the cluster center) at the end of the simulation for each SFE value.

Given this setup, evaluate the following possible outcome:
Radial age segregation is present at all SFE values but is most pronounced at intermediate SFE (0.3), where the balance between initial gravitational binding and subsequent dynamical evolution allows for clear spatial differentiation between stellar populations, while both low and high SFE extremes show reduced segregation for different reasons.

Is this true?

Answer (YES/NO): NO